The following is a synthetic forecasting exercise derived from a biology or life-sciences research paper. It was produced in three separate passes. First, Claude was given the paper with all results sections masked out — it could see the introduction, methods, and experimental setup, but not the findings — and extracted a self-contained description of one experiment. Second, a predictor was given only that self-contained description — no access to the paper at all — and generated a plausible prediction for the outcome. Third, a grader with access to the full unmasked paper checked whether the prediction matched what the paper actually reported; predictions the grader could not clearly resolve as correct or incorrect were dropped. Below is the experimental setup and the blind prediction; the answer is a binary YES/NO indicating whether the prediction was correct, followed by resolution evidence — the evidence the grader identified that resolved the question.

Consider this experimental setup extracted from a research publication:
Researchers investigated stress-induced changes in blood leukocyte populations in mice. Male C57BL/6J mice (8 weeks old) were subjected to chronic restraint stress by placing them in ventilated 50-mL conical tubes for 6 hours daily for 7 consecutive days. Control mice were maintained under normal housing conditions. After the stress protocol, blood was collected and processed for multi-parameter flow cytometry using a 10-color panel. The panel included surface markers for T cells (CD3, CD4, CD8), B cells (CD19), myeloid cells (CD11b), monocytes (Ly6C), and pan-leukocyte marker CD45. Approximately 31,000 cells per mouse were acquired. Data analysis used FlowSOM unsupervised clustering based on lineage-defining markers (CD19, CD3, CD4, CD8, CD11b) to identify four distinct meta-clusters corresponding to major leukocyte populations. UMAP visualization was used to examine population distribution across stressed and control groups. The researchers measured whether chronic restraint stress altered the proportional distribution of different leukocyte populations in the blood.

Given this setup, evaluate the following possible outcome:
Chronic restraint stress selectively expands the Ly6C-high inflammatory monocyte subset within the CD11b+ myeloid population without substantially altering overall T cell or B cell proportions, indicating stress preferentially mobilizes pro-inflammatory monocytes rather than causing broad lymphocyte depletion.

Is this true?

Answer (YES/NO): NO